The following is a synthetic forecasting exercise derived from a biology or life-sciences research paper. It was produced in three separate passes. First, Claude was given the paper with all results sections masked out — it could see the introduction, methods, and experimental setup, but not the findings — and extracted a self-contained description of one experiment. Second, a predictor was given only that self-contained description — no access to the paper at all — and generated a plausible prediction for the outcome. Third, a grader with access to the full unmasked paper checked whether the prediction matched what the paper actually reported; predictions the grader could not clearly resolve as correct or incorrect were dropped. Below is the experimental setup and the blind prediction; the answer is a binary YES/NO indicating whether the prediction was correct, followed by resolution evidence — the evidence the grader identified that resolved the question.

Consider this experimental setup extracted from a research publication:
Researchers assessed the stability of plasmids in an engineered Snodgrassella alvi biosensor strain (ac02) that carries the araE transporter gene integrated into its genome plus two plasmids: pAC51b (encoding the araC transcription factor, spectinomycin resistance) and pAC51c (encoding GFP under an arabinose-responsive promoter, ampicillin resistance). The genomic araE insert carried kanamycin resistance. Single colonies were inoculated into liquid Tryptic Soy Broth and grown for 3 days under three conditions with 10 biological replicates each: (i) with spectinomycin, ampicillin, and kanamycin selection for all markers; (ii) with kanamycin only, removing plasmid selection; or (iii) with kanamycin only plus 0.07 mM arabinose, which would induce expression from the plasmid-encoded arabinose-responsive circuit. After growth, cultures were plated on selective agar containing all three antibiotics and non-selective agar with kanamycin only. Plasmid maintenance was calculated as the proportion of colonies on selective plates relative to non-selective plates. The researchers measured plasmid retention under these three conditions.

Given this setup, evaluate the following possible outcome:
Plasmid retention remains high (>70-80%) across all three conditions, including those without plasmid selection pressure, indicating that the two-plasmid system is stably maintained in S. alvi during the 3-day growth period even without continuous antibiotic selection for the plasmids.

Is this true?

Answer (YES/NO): NO